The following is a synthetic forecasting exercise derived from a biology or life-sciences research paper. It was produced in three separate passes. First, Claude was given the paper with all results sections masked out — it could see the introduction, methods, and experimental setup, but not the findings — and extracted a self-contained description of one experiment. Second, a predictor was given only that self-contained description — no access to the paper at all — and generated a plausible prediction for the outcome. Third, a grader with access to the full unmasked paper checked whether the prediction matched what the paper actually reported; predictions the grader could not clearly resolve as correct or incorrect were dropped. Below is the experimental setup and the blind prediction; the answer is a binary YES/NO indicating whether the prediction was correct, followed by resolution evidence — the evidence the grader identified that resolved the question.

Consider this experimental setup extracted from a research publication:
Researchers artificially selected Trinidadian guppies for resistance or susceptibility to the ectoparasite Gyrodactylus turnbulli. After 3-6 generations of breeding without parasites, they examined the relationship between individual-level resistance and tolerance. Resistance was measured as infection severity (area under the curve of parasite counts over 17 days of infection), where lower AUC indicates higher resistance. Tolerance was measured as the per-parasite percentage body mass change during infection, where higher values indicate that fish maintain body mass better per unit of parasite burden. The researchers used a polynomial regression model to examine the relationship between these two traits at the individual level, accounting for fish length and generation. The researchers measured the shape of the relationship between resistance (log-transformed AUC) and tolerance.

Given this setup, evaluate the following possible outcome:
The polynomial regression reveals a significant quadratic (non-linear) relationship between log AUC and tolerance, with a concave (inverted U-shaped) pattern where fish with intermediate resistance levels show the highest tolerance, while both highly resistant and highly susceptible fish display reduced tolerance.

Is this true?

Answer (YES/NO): NO